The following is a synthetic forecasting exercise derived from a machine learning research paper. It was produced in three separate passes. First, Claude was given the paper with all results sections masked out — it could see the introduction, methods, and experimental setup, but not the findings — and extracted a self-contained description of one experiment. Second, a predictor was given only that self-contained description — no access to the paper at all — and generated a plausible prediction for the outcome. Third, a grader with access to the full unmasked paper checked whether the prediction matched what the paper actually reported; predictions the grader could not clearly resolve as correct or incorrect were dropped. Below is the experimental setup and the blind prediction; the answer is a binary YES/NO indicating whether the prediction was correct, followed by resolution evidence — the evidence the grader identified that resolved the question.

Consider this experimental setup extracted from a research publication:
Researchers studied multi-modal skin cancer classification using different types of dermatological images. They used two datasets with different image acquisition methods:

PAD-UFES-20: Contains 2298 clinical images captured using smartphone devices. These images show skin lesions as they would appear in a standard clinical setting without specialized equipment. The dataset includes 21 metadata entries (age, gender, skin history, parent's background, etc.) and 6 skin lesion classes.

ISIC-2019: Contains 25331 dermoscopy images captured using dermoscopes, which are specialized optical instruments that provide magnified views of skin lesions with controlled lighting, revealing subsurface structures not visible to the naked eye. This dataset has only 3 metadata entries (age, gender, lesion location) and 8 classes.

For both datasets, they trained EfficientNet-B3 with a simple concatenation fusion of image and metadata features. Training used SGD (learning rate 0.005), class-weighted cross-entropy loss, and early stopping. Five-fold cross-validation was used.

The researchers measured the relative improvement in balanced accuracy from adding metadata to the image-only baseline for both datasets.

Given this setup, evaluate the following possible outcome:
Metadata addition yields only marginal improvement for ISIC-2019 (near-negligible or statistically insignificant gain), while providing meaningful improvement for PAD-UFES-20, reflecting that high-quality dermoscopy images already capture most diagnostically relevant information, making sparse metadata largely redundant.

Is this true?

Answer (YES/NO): NO